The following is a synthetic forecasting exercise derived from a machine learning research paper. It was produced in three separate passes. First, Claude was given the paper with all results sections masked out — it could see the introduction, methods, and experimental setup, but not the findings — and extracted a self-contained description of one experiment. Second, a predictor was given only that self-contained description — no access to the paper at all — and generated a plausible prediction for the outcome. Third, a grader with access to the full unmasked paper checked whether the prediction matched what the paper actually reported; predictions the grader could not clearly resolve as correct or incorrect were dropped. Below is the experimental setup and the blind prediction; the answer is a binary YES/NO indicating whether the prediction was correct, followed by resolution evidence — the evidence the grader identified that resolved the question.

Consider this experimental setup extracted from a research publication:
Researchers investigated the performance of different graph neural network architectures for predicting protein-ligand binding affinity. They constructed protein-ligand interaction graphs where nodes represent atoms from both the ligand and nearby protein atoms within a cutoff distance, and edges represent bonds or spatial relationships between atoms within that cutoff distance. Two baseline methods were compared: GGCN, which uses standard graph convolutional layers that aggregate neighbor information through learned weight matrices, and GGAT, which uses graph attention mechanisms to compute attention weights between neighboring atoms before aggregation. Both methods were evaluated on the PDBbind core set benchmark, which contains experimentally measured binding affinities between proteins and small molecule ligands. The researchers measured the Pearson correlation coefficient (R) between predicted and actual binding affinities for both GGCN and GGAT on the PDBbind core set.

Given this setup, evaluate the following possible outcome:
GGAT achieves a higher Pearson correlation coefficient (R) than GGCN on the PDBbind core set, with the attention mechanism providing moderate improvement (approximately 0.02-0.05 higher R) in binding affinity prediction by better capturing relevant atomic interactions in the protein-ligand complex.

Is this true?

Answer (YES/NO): NO